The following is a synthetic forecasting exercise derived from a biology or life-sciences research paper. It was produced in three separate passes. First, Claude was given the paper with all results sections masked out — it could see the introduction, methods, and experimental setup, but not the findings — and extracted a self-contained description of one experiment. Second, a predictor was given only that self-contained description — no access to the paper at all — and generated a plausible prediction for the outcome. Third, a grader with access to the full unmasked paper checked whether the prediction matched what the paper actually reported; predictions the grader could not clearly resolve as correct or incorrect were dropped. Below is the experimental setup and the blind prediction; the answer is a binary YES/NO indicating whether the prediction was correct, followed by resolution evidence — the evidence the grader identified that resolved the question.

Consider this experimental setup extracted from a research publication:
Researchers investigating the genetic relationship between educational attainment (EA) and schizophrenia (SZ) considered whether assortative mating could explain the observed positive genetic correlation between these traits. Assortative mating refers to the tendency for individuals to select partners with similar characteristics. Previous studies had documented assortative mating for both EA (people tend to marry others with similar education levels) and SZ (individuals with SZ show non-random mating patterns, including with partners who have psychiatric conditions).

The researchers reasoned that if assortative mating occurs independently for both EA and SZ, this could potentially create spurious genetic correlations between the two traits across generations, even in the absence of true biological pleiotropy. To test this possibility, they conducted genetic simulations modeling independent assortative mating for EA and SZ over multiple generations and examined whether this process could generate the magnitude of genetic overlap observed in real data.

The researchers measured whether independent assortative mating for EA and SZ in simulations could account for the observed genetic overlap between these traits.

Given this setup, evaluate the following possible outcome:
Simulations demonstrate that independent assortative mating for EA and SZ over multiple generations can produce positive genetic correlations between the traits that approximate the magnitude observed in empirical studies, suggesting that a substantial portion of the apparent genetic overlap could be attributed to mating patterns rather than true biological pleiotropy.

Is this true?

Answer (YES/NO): NO